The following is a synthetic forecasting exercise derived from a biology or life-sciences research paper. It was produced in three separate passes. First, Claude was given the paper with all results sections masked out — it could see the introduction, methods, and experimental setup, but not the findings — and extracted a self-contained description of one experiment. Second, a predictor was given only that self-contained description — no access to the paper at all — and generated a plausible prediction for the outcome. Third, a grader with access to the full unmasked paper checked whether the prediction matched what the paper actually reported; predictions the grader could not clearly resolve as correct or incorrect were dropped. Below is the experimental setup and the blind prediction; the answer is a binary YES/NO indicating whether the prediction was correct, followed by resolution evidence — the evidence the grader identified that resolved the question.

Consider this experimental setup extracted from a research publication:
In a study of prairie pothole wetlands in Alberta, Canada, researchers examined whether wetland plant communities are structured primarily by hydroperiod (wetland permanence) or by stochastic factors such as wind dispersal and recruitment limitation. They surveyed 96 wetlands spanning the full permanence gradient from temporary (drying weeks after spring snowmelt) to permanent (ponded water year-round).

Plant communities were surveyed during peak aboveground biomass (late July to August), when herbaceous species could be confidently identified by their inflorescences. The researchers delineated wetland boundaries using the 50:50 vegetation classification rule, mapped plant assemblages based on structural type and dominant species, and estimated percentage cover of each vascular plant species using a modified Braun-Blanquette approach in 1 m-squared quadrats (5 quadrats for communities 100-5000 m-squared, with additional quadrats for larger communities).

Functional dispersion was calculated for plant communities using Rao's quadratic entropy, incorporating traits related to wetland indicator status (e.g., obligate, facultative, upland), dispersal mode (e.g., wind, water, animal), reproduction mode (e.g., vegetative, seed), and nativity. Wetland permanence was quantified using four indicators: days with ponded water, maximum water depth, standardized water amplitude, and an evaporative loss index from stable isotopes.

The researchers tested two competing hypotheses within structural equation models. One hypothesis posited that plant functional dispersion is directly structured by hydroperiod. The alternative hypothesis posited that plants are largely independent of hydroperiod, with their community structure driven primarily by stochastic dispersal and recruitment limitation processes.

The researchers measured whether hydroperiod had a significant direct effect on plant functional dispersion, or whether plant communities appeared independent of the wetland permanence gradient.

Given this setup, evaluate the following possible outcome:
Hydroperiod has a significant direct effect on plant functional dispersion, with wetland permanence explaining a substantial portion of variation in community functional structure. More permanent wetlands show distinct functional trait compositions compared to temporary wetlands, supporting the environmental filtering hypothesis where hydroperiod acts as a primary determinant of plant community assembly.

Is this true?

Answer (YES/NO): NO